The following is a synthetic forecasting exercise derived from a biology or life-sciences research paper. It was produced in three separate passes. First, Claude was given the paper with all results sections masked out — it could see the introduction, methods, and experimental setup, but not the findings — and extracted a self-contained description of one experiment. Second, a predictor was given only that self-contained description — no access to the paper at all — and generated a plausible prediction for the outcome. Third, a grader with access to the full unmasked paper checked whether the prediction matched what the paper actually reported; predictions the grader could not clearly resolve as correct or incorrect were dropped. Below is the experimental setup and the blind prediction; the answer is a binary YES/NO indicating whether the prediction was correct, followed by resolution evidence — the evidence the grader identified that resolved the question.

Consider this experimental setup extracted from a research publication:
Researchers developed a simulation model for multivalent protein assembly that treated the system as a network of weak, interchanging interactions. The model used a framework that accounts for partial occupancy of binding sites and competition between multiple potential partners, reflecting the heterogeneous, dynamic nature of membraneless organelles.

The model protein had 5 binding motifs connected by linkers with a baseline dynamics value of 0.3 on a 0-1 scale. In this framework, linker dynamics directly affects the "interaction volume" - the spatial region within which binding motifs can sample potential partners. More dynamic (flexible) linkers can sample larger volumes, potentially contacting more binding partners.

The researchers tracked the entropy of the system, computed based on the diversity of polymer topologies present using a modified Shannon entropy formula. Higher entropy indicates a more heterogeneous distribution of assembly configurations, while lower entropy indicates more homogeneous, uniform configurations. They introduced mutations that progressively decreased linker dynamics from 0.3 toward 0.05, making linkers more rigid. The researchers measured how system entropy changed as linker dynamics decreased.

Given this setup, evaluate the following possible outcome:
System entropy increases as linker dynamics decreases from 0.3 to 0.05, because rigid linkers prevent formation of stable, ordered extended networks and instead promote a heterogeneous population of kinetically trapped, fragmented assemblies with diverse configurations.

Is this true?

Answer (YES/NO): NO